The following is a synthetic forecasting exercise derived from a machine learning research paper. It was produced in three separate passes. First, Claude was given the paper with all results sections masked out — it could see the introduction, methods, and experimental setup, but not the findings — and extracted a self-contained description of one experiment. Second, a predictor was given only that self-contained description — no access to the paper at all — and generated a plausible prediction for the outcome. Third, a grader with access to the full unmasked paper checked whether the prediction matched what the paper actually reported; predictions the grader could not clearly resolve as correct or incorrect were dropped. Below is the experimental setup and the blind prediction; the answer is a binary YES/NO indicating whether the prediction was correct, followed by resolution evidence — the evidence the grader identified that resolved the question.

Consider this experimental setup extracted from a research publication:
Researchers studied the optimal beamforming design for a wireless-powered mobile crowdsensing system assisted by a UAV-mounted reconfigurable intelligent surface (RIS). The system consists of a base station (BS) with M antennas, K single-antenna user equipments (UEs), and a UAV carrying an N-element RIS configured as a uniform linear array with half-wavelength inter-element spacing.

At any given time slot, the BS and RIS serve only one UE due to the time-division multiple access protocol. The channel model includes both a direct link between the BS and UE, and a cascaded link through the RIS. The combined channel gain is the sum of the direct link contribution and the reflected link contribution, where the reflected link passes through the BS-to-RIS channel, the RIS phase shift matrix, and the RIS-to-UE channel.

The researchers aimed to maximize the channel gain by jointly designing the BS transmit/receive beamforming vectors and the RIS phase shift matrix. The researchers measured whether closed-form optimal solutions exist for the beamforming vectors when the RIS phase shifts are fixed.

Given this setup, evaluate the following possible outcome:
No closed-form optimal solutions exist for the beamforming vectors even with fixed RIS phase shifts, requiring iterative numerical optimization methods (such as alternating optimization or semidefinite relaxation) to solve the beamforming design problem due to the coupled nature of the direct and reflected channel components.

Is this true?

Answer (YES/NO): NO